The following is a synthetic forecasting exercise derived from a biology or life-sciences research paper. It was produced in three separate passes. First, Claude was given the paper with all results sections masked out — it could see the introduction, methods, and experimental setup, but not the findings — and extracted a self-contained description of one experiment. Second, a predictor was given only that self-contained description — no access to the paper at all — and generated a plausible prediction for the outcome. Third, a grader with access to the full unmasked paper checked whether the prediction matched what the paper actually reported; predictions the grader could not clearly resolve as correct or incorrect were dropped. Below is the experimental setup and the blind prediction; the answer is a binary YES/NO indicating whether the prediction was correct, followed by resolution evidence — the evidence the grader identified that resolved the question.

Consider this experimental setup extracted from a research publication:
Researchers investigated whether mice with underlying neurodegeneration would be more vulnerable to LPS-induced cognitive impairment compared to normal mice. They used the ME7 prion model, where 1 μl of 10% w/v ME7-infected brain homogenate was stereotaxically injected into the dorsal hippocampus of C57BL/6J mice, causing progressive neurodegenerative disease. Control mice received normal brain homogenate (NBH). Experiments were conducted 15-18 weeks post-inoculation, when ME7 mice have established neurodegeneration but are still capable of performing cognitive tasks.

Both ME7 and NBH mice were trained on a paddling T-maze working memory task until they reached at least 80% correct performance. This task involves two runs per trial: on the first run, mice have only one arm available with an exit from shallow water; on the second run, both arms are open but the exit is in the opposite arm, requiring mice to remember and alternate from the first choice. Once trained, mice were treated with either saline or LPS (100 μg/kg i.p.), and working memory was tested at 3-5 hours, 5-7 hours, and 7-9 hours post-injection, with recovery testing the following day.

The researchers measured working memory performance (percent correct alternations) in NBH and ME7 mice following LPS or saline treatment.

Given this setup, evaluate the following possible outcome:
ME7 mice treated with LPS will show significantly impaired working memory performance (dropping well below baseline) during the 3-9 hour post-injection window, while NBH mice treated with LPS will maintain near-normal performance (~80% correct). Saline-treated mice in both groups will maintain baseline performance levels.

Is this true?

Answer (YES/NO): YES